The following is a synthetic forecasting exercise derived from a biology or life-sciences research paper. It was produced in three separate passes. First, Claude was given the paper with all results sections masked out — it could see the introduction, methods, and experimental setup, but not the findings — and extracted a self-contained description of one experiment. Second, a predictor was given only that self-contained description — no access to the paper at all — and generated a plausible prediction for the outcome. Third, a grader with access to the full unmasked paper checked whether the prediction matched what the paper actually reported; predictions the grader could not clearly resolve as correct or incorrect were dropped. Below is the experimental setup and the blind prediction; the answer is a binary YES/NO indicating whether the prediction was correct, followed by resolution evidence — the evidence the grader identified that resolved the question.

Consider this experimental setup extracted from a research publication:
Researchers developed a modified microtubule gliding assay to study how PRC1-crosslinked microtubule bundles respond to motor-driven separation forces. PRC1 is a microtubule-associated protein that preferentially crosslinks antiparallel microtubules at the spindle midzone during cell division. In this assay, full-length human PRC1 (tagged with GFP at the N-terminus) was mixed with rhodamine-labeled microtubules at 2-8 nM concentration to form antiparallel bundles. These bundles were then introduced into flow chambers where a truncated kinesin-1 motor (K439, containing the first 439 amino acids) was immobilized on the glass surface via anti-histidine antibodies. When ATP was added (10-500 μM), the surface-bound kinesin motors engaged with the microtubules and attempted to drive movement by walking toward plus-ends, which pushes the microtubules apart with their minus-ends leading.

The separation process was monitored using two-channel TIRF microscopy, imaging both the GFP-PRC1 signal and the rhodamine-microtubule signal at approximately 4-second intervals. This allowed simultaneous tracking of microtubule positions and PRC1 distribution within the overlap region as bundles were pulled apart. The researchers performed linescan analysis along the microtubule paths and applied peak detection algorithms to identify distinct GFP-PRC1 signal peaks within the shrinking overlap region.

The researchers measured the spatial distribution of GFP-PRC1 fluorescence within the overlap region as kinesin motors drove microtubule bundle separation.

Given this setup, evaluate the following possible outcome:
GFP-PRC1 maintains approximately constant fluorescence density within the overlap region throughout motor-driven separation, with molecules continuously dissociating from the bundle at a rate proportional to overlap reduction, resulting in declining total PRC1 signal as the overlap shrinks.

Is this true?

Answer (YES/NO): NO